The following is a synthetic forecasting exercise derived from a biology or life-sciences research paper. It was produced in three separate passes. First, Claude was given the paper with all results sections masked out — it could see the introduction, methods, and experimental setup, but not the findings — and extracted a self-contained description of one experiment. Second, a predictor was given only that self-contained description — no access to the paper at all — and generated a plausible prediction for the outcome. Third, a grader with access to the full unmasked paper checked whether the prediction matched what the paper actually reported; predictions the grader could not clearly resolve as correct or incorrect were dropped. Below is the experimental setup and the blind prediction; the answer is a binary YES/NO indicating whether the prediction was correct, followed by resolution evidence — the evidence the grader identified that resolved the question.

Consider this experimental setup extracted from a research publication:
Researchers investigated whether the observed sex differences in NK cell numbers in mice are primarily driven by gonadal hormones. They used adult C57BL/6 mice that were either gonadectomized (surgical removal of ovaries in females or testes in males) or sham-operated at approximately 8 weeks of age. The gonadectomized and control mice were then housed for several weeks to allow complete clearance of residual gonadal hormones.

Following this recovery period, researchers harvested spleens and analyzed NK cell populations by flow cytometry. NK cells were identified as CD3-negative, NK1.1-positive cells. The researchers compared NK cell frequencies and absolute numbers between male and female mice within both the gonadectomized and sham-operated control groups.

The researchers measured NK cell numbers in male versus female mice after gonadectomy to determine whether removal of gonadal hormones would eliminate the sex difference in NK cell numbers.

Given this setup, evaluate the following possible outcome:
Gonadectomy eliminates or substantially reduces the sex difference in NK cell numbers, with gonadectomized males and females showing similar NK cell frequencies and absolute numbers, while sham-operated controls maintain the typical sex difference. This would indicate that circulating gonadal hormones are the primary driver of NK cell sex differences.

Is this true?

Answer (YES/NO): NO